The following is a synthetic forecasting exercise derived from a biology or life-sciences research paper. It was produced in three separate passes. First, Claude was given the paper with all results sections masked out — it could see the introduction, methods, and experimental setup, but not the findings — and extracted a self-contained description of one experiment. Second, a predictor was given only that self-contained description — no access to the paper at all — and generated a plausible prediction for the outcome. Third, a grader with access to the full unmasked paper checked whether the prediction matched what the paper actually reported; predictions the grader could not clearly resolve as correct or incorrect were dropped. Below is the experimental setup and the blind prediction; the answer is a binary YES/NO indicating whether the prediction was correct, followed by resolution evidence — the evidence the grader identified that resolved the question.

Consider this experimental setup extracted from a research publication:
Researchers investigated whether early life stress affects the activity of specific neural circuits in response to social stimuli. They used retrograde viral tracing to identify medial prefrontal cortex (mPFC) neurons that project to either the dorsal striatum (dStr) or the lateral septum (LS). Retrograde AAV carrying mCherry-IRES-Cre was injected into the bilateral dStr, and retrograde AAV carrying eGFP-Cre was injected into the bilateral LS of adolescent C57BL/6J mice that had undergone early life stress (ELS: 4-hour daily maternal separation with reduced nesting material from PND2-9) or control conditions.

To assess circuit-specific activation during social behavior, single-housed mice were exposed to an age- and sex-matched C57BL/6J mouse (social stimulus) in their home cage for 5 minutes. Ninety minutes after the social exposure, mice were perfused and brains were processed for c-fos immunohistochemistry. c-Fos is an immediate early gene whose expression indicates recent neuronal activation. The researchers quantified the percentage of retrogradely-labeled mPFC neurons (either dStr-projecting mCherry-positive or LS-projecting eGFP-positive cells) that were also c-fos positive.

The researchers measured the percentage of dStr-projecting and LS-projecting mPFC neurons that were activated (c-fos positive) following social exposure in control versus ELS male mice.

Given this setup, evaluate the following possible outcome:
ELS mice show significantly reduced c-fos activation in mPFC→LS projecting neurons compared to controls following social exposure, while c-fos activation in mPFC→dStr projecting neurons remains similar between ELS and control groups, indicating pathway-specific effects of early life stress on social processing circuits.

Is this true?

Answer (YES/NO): NO